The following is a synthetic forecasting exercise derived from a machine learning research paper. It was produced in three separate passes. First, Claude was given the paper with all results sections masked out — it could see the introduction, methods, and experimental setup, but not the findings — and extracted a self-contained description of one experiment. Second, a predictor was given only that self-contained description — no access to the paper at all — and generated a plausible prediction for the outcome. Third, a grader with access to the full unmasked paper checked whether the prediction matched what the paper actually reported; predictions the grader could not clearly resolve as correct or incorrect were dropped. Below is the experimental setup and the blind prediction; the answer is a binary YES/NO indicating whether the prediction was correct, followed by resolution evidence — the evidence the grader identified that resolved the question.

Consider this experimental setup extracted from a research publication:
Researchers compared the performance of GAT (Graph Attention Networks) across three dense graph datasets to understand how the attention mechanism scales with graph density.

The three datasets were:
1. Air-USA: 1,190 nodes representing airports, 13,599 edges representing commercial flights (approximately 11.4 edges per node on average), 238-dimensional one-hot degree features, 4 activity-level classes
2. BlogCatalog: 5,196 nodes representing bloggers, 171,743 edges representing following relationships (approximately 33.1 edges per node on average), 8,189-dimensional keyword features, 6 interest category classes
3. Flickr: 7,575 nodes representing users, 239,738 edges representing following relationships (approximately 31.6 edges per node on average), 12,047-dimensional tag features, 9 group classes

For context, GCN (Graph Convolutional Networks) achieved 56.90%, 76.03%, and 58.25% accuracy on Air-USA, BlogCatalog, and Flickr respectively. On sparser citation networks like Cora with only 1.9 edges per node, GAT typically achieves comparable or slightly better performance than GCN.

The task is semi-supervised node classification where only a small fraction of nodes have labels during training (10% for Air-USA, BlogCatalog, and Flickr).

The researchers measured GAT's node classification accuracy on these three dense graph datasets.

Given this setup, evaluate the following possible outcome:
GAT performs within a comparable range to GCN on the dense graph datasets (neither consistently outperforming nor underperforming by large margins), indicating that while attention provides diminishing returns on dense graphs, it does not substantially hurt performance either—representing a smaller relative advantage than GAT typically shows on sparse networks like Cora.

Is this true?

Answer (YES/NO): NO